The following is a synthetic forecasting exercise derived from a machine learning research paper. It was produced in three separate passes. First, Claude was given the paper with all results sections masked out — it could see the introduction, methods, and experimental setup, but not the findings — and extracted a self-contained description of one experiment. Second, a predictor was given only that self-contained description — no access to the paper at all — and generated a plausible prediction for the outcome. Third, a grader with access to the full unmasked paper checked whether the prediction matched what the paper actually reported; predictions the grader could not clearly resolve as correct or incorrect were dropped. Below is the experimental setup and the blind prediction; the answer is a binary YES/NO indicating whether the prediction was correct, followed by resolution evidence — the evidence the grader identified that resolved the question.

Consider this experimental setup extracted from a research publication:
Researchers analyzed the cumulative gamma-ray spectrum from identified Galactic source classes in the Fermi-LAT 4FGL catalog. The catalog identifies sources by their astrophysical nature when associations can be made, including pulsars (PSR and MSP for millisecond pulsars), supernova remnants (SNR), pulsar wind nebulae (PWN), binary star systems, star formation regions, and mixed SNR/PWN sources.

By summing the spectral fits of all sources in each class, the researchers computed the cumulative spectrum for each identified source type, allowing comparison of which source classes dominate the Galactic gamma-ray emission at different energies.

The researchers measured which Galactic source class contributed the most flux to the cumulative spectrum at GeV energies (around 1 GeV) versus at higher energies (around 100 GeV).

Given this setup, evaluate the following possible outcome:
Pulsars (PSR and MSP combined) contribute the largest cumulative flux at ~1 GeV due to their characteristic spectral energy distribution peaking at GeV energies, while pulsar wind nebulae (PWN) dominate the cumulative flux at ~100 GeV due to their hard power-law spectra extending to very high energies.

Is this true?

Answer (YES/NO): NO